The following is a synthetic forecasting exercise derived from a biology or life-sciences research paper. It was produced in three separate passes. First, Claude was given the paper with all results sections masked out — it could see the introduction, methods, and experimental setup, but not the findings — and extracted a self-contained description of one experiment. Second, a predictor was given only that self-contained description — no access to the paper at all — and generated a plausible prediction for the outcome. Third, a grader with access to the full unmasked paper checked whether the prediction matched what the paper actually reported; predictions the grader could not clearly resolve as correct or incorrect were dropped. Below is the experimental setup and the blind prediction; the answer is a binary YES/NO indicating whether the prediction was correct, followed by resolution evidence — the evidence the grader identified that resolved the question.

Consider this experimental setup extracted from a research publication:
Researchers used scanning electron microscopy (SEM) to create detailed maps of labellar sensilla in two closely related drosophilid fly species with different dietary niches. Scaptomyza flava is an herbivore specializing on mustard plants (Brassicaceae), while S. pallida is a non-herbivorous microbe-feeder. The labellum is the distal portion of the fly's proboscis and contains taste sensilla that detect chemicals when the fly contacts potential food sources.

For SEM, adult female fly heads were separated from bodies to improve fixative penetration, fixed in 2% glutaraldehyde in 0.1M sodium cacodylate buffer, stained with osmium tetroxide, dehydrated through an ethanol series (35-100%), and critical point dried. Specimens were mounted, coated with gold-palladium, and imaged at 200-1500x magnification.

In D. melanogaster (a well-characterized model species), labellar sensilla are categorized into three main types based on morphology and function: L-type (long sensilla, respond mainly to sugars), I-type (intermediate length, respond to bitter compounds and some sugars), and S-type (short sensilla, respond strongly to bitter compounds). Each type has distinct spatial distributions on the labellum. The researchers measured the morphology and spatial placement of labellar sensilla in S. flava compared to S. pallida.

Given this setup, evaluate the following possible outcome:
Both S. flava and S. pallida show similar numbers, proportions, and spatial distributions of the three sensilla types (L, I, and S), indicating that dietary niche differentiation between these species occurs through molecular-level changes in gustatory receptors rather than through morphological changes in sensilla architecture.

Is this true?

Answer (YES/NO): YES